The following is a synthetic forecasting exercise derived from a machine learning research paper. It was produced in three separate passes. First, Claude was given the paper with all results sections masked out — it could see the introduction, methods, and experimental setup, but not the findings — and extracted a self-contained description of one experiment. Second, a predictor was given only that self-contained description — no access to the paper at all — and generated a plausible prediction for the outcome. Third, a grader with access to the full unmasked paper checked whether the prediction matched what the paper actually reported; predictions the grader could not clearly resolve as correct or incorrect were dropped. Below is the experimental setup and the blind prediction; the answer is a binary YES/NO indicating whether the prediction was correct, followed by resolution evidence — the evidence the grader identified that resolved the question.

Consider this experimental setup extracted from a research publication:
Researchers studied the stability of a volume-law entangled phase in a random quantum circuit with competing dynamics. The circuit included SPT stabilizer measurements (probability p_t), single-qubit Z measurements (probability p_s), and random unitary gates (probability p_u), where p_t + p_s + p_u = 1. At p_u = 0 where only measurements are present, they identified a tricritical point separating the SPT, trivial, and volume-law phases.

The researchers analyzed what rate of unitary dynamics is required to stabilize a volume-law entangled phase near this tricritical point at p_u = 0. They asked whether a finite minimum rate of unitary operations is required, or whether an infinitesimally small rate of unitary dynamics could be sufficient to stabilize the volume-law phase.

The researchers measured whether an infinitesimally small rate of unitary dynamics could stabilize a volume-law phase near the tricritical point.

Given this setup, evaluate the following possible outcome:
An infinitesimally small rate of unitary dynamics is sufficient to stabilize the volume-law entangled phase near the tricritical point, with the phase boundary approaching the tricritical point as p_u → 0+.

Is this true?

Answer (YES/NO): YES